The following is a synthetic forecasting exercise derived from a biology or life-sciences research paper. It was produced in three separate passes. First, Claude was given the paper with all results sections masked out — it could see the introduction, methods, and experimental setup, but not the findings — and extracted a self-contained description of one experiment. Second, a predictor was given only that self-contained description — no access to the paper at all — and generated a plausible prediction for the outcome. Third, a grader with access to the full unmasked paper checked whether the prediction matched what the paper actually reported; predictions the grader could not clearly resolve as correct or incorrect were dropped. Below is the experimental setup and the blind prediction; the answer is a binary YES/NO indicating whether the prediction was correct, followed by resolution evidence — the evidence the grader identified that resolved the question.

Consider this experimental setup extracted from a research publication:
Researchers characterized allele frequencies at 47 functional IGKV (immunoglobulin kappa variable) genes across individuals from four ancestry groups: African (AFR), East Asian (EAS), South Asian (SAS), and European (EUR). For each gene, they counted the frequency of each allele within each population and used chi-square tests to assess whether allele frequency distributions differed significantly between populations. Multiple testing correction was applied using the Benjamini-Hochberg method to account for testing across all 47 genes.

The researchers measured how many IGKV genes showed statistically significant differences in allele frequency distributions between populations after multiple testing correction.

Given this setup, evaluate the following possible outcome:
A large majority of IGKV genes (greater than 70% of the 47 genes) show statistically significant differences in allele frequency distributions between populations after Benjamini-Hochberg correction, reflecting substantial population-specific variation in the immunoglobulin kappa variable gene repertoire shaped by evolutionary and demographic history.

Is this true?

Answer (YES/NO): NO